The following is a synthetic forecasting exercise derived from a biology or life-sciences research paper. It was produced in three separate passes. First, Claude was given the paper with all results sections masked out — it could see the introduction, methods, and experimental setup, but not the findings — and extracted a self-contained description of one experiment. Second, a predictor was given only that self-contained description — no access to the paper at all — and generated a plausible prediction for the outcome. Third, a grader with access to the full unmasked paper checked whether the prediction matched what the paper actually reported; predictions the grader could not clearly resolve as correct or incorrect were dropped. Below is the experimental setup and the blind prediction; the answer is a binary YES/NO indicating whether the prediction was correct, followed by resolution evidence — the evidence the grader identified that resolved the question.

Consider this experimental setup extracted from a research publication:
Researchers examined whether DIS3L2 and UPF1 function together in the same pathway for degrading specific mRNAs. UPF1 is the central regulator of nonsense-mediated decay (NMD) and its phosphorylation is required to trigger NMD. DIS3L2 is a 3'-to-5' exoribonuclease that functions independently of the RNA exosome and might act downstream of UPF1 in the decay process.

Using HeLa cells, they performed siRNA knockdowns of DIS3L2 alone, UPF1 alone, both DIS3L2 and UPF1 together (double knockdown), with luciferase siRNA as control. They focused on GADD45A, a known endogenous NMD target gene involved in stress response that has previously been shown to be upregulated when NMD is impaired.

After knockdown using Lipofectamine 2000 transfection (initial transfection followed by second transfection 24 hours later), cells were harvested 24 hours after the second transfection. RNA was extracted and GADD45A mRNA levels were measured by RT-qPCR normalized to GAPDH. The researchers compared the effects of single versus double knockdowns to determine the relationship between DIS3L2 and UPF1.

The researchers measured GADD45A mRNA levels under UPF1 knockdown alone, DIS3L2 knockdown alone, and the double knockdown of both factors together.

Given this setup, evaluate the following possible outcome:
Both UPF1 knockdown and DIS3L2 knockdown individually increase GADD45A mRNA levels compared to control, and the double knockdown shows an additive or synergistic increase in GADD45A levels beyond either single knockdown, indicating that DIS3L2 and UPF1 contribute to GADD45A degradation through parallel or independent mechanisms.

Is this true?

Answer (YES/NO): NO